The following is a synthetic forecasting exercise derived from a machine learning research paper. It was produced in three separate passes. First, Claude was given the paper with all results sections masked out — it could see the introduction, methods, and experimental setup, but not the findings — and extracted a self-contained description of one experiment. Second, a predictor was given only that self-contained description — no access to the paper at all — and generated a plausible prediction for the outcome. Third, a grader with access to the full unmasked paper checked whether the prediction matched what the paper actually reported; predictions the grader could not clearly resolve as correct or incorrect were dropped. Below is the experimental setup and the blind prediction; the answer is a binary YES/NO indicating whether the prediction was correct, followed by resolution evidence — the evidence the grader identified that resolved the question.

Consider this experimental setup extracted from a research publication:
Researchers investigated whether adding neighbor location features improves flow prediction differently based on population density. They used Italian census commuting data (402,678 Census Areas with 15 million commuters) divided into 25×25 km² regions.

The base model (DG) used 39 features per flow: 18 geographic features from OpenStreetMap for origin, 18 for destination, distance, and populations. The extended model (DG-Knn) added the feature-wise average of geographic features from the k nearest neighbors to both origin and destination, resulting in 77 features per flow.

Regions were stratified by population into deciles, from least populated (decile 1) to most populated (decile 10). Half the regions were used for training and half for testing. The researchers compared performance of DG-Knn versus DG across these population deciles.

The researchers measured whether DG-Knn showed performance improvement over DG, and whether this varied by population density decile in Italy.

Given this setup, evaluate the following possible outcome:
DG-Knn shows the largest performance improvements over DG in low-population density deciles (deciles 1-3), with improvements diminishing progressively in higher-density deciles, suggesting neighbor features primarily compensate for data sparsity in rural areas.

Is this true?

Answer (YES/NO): NO